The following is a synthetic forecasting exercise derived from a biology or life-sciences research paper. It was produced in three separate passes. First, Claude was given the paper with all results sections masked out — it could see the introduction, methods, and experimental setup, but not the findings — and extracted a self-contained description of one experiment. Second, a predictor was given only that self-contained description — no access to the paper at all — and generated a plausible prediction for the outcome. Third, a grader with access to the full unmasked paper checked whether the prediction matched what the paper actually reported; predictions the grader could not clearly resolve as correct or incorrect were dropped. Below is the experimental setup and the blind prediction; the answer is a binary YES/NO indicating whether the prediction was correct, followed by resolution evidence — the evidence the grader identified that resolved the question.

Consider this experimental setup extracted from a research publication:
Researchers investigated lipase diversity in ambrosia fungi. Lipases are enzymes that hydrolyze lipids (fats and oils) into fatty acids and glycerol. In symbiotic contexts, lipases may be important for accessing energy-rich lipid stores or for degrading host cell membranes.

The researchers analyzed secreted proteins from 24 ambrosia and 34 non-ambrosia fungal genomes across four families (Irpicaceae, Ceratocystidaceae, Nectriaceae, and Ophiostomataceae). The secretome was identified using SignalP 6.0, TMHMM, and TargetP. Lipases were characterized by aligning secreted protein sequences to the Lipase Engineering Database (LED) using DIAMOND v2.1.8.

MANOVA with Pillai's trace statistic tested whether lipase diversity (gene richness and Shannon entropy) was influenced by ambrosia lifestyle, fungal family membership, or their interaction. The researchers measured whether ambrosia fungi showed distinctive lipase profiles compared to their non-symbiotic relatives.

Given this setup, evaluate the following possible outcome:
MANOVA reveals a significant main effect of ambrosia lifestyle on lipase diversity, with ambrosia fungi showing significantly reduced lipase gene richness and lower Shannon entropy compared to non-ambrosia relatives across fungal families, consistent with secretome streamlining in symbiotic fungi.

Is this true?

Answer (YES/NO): NO